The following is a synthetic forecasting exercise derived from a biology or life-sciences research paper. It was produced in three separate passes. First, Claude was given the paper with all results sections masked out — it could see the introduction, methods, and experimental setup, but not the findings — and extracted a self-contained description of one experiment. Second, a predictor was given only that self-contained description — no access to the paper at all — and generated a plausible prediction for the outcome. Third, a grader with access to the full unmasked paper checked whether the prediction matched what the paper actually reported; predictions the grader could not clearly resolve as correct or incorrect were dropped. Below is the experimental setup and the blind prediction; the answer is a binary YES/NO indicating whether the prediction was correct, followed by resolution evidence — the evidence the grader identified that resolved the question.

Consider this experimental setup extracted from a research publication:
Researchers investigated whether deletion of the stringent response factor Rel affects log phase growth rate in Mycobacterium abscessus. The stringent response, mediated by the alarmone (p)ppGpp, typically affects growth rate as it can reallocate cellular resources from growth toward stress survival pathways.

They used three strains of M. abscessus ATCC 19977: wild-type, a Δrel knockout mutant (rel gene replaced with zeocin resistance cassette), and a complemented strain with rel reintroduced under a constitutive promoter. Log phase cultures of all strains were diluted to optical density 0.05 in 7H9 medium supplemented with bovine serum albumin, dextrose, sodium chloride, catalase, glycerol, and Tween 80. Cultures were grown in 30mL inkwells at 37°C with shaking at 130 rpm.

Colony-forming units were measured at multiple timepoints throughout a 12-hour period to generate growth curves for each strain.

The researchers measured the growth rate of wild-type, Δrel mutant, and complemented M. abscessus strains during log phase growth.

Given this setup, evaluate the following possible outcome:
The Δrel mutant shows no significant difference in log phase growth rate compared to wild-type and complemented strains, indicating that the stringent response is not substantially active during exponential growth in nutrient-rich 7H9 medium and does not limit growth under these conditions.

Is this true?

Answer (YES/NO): NO